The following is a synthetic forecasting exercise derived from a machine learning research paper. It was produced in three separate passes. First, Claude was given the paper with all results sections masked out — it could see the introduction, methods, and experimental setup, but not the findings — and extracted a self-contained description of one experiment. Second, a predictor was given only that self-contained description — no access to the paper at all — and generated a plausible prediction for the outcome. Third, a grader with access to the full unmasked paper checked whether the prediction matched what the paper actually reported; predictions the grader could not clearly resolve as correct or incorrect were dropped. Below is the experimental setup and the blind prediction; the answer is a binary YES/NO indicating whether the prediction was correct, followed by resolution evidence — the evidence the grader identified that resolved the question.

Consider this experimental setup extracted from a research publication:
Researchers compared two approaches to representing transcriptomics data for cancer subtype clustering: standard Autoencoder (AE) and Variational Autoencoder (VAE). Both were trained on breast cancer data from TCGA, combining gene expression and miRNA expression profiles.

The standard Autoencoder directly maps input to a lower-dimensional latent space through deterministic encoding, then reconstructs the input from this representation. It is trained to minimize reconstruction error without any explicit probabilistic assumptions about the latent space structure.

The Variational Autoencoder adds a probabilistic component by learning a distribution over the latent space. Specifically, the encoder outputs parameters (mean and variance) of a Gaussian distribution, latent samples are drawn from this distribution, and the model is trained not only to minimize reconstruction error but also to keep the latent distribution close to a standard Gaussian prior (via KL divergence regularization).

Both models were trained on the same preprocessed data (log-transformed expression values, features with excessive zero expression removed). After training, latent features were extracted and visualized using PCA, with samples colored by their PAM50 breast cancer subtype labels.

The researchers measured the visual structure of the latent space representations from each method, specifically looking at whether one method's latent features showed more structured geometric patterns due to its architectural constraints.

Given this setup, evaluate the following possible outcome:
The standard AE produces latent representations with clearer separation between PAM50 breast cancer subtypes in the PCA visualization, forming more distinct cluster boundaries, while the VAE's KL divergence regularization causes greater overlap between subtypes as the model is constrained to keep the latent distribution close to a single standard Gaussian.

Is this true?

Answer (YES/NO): NO